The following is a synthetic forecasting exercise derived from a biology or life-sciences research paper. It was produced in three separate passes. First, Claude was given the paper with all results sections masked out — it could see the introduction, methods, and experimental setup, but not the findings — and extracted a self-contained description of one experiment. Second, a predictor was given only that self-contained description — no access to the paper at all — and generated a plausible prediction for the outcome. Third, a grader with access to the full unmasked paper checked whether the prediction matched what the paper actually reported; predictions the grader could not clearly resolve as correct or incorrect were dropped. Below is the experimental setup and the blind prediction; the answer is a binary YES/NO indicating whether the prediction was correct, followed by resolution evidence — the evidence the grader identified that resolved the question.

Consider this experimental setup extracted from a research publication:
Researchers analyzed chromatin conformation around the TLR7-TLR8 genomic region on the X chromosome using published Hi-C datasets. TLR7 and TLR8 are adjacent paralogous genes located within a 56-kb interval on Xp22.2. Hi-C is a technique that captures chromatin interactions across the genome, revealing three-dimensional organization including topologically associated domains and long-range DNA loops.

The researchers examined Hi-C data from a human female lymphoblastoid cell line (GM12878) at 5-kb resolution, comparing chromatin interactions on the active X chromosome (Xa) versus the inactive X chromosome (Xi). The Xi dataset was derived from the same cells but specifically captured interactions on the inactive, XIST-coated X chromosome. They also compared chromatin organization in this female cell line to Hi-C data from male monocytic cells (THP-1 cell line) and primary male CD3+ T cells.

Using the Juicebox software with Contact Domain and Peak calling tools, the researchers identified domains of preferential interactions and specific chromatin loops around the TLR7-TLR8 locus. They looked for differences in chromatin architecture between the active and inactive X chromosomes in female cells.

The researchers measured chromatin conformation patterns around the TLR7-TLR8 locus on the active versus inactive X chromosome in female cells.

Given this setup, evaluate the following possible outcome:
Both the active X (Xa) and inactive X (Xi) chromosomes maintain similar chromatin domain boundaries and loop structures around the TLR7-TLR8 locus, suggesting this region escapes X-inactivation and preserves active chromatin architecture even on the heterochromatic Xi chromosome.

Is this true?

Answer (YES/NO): YES